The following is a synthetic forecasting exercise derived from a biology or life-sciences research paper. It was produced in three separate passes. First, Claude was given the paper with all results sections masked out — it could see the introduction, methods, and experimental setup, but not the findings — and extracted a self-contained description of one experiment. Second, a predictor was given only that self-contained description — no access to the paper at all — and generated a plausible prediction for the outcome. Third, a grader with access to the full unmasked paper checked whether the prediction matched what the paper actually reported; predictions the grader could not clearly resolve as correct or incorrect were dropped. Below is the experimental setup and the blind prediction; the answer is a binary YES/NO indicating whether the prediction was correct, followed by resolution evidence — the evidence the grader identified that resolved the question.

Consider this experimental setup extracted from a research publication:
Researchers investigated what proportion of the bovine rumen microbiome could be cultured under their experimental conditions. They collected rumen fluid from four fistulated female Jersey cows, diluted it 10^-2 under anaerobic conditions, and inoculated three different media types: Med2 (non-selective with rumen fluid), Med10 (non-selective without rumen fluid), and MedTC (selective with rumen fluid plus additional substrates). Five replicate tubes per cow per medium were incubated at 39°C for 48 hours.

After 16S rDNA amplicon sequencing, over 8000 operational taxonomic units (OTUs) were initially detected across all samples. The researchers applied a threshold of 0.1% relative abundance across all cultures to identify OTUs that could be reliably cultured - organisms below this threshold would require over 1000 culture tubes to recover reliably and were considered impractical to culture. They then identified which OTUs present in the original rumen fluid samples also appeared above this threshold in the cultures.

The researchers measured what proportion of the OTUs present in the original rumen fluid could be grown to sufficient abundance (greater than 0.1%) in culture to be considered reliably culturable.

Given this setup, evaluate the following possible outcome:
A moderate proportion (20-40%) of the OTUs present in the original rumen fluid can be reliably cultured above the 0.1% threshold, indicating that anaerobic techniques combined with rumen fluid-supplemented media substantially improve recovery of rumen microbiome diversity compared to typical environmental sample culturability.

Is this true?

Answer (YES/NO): NO